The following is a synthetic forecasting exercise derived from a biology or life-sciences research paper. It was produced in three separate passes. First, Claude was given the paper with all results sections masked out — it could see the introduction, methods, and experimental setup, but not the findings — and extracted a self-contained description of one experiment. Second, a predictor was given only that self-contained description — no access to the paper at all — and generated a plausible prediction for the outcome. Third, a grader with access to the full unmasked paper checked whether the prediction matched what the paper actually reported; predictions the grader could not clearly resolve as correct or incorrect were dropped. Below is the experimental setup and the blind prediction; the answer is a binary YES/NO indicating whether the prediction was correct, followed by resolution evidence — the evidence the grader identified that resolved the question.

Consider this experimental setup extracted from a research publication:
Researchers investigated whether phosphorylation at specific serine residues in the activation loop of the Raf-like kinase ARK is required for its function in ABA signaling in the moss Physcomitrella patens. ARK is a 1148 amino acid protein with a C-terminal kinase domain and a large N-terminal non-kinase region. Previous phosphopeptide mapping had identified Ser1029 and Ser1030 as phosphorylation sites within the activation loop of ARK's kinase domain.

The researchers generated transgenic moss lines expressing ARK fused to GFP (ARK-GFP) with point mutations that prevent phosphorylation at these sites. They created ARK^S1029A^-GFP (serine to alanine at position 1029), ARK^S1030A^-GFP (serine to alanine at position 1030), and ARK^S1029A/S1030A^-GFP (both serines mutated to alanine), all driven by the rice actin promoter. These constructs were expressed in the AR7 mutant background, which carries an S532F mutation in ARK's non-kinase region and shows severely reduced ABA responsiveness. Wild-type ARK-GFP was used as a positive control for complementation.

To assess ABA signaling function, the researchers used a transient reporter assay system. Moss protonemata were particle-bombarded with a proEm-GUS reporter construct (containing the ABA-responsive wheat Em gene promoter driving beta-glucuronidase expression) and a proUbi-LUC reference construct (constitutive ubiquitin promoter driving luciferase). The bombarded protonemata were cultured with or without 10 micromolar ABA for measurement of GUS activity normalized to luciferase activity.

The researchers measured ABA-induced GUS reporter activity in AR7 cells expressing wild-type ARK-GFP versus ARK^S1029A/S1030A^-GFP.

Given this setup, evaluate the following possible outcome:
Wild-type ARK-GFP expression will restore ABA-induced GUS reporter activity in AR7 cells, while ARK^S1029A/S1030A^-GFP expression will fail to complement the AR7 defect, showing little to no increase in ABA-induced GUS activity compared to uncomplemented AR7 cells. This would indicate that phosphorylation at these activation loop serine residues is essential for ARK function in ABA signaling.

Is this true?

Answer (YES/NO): NO